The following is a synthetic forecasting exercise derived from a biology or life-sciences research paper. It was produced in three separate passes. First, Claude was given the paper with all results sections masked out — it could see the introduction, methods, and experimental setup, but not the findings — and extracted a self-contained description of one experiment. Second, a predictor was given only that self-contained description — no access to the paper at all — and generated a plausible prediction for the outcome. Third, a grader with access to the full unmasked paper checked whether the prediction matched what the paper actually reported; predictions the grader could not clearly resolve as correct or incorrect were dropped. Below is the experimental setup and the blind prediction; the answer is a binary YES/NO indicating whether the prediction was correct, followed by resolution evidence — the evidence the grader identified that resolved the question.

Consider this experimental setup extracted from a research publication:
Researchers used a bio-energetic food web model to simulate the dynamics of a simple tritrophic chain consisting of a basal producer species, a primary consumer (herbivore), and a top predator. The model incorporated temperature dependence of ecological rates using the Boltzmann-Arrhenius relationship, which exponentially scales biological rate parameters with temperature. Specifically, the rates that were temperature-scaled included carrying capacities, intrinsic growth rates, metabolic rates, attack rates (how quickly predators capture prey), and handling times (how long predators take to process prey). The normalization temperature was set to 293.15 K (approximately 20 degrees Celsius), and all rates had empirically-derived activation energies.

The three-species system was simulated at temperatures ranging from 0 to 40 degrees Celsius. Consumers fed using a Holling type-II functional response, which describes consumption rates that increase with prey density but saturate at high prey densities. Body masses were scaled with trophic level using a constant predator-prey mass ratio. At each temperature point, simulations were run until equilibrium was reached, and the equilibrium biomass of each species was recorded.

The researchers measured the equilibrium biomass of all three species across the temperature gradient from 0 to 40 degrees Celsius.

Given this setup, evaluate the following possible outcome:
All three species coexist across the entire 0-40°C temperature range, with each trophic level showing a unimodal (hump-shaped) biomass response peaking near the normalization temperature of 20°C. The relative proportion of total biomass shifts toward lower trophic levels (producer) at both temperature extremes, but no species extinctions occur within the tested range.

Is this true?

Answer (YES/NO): NO